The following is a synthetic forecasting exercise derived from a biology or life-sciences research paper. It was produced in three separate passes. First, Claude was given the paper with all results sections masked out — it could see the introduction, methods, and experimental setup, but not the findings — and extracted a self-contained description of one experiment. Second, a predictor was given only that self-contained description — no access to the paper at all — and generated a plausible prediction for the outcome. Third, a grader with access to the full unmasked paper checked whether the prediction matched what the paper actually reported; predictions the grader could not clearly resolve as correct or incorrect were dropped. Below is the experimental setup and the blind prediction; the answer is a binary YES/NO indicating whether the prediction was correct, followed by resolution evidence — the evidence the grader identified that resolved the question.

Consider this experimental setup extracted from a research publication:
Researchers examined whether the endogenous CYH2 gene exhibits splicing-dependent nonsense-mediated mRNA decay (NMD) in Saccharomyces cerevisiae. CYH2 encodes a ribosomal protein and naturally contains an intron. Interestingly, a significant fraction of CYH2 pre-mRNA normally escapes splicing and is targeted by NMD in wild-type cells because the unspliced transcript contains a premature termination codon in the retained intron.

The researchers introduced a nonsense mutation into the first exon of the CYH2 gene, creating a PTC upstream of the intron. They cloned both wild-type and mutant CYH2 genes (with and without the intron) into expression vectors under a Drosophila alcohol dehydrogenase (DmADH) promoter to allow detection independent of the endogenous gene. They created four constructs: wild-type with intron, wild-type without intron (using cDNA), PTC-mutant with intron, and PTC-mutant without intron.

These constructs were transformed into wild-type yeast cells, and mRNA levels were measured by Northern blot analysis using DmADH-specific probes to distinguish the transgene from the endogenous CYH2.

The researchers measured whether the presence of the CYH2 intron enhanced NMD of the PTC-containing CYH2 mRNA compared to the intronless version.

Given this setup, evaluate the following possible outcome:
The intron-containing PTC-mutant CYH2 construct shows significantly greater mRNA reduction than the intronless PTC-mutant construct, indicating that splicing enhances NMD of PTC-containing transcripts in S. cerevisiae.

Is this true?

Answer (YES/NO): YES